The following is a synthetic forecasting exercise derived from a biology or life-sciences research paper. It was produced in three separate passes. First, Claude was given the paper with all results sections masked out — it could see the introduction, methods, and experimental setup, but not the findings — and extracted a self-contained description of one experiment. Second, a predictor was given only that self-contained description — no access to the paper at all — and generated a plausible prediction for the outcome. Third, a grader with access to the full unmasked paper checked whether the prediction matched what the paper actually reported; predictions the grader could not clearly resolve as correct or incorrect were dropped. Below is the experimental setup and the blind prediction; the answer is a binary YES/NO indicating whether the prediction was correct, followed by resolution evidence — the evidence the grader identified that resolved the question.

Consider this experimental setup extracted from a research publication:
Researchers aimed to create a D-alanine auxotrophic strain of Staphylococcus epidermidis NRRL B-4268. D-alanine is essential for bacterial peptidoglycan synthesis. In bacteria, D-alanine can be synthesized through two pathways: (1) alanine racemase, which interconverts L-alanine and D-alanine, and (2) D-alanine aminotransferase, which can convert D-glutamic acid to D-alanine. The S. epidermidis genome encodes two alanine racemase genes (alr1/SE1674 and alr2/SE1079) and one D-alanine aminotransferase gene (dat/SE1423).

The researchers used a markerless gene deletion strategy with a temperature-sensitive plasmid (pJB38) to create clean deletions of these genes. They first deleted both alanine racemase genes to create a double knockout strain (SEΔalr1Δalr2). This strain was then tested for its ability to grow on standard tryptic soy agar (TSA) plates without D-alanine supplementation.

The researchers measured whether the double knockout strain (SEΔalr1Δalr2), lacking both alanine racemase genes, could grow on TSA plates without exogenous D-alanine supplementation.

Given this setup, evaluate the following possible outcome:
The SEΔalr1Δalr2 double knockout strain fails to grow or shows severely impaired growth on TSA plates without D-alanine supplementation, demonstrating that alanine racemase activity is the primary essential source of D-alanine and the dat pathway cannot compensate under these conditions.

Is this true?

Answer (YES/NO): NO